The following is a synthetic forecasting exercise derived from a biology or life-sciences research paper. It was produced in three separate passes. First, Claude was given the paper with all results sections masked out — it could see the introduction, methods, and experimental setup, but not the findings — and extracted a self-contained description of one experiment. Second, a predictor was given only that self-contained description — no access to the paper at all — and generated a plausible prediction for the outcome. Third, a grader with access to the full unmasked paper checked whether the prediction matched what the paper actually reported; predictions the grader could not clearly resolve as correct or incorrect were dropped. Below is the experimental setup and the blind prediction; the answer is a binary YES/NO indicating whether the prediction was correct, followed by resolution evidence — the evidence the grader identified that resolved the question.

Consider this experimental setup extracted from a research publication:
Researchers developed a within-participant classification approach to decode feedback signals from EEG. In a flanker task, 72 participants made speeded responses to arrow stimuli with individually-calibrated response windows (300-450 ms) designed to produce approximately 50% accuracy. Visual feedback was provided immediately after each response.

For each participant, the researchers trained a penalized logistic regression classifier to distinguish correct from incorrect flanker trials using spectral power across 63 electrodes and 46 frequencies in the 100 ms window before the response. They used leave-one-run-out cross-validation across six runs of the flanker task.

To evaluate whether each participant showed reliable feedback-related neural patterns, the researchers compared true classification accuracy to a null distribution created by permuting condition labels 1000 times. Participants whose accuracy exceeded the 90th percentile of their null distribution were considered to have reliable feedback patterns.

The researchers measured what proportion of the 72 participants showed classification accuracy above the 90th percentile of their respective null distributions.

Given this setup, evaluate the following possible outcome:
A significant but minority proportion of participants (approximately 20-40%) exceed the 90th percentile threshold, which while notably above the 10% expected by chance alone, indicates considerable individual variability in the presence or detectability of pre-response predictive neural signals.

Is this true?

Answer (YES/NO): NO